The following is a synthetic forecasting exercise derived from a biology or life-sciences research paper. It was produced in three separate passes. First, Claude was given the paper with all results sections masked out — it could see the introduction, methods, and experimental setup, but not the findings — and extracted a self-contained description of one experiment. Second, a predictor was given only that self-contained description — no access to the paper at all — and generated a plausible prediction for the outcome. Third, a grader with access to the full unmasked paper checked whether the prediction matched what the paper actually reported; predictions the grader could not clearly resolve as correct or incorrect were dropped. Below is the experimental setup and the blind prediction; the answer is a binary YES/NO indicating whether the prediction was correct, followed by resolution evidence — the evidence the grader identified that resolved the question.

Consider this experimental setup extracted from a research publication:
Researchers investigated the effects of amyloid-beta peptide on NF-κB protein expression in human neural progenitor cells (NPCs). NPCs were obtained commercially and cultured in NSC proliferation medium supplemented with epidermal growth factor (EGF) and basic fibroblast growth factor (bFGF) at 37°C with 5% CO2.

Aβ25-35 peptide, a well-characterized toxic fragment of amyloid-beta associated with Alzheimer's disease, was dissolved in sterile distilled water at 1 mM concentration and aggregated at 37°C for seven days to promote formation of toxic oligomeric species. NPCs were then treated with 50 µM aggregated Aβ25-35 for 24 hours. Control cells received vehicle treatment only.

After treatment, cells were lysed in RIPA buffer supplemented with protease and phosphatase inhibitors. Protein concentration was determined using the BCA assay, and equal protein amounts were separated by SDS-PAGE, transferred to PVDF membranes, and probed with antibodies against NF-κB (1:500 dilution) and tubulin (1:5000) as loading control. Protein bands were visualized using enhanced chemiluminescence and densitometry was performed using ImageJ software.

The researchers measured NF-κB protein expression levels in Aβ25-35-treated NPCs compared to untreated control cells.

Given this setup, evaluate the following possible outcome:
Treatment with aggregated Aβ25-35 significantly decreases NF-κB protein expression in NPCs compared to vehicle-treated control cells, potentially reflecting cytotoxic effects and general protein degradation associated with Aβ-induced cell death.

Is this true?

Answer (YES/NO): NO